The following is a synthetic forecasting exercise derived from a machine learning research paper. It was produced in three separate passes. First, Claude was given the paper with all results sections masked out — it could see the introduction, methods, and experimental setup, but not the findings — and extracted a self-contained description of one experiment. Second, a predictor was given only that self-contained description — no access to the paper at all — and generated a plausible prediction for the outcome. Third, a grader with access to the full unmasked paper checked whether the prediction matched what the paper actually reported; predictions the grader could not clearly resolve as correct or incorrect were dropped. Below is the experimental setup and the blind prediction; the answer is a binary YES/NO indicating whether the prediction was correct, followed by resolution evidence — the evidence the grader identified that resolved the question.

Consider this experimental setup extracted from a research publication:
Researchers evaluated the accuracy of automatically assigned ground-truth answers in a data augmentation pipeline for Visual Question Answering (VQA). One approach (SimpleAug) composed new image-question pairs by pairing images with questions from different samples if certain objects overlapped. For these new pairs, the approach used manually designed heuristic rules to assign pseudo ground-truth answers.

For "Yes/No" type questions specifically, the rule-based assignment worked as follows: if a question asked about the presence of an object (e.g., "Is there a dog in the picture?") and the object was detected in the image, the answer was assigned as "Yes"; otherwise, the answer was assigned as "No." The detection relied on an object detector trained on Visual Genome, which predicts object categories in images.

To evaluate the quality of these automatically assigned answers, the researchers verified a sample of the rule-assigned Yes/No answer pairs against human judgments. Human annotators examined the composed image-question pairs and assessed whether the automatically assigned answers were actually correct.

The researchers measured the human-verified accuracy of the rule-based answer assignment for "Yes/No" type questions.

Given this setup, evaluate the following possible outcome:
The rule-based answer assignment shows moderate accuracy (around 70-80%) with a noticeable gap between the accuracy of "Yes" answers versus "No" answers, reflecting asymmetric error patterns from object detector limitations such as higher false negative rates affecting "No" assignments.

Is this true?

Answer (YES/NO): NO